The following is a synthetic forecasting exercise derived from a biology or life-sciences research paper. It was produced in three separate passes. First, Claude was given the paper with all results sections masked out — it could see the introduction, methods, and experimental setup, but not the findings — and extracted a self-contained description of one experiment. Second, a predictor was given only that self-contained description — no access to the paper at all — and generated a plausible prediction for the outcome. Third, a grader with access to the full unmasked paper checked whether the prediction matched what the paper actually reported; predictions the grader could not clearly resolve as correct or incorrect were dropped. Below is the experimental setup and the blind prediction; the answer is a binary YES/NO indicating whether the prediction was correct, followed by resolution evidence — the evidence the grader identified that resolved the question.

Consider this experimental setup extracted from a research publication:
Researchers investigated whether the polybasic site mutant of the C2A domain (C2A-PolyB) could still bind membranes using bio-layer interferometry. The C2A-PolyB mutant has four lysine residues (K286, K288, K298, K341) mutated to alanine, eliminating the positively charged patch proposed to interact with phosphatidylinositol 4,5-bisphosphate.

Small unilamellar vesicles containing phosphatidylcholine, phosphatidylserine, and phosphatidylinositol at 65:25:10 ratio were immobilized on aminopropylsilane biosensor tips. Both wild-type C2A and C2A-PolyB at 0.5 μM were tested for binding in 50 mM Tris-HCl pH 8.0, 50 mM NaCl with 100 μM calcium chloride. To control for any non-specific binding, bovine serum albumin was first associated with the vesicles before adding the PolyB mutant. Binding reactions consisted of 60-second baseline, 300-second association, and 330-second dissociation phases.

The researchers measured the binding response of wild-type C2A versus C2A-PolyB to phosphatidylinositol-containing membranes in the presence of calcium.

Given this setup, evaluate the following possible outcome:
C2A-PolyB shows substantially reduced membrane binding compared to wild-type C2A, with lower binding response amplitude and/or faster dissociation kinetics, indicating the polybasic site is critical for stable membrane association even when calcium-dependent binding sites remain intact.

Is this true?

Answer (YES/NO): YES